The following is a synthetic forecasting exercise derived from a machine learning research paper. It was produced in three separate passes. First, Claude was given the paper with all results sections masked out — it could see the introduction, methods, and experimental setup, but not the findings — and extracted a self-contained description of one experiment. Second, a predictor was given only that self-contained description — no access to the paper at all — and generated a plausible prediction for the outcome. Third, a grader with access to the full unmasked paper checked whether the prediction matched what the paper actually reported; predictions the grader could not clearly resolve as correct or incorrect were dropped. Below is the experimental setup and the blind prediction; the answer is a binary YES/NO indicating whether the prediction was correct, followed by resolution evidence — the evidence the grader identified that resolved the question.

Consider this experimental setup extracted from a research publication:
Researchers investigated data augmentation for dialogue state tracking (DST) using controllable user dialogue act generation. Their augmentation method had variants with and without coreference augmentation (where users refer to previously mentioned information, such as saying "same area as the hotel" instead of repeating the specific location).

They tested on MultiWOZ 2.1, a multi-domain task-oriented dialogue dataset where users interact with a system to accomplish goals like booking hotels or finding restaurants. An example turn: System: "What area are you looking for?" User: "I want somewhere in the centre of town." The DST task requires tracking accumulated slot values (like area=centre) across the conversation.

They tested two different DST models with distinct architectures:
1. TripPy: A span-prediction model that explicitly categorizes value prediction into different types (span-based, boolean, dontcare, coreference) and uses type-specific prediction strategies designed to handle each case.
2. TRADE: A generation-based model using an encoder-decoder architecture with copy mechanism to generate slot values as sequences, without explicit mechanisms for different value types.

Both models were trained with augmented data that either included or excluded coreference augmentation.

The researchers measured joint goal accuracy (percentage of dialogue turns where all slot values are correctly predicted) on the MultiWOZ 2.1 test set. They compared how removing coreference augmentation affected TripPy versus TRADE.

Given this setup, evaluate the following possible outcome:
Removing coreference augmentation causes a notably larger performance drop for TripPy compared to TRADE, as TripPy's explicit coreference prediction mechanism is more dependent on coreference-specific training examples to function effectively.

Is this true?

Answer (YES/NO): NO